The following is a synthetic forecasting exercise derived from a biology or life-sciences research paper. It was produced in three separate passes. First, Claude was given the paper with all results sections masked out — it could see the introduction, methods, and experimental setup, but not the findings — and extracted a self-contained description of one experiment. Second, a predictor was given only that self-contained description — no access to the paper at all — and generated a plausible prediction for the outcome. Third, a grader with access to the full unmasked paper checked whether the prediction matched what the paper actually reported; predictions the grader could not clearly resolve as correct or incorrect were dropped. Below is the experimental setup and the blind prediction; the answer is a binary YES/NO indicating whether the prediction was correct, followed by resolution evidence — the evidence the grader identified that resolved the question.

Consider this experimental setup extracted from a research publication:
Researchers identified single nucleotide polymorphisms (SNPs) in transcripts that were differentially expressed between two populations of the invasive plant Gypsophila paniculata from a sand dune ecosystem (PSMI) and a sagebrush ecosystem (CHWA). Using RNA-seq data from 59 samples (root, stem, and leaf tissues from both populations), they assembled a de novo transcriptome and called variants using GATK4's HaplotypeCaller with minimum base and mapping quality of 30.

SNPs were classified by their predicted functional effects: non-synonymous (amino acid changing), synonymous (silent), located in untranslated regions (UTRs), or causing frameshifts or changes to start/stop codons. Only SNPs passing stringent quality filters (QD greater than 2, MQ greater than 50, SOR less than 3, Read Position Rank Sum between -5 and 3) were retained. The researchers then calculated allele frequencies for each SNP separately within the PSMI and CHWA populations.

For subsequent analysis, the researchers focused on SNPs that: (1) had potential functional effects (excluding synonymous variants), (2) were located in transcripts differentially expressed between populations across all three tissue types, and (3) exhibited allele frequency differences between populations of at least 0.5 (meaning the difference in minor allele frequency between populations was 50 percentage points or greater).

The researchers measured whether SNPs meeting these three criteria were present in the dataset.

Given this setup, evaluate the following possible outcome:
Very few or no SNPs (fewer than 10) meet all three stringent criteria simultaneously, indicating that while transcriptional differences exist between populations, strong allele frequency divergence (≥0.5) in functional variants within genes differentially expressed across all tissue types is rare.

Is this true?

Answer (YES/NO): NO